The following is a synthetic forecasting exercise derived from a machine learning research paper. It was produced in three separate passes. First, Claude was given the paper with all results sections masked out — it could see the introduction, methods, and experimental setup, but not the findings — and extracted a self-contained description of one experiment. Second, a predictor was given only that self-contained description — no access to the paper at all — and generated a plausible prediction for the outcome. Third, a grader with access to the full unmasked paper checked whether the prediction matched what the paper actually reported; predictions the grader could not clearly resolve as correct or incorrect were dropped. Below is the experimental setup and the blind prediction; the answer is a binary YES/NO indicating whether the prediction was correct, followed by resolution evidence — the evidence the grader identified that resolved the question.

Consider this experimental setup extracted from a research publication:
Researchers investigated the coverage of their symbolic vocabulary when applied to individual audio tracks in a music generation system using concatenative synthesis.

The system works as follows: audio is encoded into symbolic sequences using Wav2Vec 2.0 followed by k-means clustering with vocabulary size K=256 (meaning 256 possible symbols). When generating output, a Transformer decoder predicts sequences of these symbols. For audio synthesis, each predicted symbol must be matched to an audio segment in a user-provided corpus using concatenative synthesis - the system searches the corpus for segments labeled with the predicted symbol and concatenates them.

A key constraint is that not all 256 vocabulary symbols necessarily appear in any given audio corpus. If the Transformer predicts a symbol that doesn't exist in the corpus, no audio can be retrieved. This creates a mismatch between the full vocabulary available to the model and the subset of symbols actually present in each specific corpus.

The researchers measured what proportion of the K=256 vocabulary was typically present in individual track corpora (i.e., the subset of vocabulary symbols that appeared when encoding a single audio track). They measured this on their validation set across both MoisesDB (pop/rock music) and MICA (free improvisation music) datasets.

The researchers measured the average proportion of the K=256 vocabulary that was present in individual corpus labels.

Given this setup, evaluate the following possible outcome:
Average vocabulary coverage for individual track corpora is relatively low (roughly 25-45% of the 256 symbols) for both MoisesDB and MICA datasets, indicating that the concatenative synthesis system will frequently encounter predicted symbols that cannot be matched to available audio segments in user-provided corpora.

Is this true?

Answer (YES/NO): NO